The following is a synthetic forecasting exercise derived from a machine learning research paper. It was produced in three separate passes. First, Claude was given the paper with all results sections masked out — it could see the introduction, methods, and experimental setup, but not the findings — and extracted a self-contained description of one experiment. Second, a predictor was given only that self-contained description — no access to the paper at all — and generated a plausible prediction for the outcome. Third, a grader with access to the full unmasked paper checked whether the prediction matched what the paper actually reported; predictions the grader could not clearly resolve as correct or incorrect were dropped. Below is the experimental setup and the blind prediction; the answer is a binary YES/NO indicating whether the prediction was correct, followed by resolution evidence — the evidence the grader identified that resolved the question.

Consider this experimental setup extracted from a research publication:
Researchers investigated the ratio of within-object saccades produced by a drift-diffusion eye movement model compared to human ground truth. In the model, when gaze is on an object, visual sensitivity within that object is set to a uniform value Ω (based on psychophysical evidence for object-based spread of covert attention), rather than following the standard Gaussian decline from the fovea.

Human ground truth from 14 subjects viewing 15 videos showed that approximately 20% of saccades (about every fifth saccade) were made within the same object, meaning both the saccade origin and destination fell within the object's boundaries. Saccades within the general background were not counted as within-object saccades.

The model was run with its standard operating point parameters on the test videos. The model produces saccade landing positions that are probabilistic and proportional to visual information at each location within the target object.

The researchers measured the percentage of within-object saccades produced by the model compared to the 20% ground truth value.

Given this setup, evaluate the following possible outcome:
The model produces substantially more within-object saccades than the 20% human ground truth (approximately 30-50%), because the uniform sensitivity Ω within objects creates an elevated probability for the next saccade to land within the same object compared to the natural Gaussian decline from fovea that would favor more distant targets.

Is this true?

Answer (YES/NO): NO